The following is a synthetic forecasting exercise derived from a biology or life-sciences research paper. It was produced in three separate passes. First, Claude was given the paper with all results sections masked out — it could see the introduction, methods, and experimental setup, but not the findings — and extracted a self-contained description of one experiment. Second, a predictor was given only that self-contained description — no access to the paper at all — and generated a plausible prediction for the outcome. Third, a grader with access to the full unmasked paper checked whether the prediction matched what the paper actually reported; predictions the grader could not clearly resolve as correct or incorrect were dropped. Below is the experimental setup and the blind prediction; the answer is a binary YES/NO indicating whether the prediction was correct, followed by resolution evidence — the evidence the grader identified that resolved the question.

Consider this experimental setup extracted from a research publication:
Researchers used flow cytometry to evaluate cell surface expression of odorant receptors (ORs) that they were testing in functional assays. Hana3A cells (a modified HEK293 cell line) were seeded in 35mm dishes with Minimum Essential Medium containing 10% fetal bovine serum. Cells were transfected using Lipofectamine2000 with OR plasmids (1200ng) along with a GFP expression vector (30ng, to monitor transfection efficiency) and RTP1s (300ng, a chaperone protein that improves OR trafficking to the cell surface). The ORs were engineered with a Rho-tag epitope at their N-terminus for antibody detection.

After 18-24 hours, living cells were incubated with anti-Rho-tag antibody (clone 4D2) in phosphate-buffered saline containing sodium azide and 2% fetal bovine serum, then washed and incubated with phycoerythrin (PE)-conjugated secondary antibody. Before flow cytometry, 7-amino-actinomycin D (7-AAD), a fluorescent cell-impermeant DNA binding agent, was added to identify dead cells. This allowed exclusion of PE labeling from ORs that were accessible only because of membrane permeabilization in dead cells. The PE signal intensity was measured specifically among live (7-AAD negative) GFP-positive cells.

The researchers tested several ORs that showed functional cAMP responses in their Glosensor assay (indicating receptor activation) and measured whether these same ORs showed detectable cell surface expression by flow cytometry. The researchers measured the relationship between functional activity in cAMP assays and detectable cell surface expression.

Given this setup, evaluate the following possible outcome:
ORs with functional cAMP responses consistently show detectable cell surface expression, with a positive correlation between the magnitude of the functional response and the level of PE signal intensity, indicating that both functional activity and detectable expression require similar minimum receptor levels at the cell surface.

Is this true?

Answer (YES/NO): NO